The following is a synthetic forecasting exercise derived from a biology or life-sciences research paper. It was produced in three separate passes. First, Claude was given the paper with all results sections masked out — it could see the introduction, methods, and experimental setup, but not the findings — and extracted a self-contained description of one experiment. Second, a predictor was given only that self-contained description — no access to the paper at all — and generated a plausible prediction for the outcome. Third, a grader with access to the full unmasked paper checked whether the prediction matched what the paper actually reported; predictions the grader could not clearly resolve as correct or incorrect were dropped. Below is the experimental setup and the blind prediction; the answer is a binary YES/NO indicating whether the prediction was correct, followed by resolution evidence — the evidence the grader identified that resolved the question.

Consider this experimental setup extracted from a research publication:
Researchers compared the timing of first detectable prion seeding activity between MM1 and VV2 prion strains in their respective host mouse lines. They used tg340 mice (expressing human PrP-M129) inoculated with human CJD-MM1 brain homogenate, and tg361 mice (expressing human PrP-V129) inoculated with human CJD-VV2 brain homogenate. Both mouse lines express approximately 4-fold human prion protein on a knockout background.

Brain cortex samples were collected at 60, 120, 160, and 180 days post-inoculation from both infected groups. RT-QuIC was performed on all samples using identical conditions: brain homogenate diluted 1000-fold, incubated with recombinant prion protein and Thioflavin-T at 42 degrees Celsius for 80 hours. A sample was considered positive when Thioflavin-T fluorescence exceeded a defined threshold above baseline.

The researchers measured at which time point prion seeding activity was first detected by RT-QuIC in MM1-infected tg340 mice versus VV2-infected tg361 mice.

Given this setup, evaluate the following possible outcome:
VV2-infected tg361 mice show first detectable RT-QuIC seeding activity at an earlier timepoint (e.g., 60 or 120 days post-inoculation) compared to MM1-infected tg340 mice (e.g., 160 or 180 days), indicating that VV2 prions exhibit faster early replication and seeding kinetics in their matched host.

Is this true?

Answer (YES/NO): NO